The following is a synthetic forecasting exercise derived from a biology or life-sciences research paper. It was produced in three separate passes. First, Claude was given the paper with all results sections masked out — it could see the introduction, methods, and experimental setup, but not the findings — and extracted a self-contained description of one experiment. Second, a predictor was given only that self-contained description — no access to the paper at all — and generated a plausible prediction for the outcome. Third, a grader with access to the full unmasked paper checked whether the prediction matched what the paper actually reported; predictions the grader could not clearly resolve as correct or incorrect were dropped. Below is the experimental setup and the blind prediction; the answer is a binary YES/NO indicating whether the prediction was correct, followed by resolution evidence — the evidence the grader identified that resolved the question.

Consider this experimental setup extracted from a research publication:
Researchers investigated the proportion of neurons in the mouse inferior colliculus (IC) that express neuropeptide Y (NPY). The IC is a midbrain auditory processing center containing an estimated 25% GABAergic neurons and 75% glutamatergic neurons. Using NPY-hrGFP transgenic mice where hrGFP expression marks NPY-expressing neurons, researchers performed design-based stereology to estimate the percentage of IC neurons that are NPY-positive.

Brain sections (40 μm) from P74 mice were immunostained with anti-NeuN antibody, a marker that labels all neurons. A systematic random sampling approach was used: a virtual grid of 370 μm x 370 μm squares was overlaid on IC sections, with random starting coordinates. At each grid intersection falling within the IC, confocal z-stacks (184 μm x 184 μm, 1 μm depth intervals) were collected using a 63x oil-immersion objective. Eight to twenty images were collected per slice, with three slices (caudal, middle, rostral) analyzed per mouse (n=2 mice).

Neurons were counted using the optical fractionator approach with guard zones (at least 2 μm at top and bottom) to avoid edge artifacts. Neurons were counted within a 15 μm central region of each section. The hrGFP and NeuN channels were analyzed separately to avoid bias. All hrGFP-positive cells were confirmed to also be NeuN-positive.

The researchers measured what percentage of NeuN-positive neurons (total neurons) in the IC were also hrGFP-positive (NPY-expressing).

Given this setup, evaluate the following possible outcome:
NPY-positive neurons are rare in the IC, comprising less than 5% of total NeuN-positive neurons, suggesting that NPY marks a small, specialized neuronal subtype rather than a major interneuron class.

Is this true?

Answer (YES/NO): NO